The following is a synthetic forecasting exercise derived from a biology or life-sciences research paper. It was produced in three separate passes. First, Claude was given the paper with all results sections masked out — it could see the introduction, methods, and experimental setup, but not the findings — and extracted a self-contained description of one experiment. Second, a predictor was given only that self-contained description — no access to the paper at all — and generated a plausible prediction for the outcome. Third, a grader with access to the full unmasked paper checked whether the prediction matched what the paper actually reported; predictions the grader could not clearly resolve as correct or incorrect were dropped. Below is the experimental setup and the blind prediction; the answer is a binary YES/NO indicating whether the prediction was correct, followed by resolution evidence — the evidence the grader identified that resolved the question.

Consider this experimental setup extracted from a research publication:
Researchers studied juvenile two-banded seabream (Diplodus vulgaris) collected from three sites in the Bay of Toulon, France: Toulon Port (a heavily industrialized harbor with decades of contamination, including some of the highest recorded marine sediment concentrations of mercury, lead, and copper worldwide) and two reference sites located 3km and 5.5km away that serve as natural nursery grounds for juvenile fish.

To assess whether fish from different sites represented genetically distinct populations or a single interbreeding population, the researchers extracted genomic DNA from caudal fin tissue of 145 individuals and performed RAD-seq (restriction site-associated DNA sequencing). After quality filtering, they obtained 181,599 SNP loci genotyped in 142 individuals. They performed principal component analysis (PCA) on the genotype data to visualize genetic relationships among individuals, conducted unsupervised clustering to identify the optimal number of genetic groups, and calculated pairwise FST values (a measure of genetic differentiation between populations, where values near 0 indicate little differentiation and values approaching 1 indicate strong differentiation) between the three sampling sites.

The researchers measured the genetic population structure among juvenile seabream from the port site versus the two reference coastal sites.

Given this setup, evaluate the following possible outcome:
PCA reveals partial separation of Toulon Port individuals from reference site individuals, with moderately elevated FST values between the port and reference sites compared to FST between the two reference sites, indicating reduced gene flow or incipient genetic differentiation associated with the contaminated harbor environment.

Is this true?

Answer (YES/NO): NO